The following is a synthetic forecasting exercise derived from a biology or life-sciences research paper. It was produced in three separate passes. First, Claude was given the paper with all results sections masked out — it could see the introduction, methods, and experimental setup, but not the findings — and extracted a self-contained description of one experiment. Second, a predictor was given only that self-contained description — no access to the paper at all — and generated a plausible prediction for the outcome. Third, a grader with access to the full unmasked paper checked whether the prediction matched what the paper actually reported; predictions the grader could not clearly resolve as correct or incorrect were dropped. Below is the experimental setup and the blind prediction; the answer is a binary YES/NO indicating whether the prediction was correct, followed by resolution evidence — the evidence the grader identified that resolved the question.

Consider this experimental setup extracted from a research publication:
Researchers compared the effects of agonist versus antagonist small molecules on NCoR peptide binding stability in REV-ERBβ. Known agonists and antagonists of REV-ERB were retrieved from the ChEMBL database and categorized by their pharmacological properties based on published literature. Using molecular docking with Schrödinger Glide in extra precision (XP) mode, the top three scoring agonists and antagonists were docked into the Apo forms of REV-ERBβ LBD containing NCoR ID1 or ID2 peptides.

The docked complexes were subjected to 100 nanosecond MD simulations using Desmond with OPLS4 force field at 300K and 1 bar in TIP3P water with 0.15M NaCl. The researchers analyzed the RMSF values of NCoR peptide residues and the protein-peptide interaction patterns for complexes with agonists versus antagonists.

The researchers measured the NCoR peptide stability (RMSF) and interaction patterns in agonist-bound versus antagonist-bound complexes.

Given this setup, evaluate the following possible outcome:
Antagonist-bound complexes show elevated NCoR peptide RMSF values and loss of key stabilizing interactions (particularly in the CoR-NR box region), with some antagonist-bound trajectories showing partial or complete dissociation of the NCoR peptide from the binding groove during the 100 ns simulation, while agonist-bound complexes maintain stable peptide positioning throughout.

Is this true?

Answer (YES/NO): NO